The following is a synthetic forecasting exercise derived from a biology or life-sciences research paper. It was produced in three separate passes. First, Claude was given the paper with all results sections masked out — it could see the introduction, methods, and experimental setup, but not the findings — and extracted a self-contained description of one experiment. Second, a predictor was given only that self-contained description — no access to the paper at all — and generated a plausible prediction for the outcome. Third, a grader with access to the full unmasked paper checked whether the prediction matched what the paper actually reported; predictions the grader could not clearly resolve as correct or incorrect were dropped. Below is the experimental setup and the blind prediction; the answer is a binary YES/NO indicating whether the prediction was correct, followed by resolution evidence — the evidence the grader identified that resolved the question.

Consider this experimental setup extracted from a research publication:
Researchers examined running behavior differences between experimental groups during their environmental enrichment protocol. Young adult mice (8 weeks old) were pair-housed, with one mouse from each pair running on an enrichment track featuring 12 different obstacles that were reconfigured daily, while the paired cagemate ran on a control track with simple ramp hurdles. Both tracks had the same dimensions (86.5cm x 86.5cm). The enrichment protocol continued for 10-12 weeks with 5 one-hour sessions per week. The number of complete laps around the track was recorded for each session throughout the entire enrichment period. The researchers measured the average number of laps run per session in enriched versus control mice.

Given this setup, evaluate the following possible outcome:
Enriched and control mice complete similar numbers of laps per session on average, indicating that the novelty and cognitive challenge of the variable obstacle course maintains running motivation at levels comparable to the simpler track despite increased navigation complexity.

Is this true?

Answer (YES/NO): NO